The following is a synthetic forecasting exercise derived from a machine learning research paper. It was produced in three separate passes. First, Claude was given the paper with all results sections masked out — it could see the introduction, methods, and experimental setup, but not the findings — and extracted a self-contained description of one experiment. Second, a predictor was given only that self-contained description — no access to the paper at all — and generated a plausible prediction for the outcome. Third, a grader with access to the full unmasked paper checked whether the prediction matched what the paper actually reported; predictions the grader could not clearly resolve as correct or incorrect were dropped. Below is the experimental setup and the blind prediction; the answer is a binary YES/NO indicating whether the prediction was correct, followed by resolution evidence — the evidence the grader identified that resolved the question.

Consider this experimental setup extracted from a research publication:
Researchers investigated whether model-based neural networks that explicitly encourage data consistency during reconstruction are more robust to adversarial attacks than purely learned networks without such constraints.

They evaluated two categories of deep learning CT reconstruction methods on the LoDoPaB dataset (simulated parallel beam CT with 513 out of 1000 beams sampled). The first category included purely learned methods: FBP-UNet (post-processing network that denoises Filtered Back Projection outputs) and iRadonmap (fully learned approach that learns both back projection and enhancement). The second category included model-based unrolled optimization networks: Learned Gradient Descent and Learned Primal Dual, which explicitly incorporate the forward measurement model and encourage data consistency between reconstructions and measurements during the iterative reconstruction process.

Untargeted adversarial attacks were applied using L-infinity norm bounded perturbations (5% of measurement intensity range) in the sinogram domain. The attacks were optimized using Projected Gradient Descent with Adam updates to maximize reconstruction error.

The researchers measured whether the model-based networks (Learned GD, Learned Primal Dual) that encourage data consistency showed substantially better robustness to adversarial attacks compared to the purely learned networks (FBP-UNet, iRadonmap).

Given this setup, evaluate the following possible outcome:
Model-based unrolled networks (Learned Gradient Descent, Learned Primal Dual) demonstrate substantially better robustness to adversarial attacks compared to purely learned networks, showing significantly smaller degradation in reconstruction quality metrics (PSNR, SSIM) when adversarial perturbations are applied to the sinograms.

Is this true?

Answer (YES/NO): NO